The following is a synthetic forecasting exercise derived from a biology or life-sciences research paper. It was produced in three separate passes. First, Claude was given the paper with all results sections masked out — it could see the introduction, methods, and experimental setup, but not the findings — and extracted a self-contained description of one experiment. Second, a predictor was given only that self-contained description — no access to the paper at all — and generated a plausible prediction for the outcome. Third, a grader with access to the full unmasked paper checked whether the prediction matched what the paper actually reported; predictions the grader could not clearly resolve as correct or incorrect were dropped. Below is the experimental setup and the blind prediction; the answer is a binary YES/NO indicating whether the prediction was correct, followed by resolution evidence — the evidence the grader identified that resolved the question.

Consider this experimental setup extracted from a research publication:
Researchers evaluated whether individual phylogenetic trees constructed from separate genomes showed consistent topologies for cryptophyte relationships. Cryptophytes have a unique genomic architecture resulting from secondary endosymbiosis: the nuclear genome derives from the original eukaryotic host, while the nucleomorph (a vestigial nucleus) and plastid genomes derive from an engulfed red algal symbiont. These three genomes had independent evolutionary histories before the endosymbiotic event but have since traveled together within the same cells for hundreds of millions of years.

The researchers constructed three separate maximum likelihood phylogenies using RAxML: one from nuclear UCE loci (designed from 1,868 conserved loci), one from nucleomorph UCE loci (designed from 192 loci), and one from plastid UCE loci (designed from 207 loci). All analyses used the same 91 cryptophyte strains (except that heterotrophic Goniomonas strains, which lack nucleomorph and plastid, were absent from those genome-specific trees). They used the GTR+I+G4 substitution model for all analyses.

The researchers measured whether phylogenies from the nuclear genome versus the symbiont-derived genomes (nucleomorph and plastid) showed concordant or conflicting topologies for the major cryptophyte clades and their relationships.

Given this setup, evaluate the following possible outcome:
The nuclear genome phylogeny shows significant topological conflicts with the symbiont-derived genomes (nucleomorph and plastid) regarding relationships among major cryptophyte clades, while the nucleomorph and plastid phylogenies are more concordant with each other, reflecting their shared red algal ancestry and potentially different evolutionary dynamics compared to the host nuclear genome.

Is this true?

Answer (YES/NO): YES